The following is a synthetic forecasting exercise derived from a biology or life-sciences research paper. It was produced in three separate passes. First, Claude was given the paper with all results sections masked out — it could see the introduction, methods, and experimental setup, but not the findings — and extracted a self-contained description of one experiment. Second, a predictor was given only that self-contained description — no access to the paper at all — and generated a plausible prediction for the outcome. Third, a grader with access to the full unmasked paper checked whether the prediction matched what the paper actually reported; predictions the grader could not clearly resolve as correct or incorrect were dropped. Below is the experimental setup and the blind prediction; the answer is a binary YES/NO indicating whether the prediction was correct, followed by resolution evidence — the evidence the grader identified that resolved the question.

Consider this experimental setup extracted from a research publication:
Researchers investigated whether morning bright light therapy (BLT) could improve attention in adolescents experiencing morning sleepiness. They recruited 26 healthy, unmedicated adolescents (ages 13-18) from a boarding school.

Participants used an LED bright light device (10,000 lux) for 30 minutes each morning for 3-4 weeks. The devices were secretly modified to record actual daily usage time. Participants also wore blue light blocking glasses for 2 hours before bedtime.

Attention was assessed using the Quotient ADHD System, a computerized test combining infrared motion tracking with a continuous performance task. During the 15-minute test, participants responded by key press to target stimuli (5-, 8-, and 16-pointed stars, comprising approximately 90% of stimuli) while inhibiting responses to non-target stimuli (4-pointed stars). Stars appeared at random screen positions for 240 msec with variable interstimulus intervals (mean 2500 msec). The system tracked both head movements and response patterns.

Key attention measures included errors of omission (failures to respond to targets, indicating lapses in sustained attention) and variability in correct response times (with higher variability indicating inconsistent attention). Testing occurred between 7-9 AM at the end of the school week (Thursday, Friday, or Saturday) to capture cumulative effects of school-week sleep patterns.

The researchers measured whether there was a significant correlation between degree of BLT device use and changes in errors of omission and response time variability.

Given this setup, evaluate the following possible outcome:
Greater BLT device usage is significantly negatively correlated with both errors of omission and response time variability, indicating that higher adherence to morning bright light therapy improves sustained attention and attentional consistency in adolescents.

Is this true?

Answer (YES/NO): YES